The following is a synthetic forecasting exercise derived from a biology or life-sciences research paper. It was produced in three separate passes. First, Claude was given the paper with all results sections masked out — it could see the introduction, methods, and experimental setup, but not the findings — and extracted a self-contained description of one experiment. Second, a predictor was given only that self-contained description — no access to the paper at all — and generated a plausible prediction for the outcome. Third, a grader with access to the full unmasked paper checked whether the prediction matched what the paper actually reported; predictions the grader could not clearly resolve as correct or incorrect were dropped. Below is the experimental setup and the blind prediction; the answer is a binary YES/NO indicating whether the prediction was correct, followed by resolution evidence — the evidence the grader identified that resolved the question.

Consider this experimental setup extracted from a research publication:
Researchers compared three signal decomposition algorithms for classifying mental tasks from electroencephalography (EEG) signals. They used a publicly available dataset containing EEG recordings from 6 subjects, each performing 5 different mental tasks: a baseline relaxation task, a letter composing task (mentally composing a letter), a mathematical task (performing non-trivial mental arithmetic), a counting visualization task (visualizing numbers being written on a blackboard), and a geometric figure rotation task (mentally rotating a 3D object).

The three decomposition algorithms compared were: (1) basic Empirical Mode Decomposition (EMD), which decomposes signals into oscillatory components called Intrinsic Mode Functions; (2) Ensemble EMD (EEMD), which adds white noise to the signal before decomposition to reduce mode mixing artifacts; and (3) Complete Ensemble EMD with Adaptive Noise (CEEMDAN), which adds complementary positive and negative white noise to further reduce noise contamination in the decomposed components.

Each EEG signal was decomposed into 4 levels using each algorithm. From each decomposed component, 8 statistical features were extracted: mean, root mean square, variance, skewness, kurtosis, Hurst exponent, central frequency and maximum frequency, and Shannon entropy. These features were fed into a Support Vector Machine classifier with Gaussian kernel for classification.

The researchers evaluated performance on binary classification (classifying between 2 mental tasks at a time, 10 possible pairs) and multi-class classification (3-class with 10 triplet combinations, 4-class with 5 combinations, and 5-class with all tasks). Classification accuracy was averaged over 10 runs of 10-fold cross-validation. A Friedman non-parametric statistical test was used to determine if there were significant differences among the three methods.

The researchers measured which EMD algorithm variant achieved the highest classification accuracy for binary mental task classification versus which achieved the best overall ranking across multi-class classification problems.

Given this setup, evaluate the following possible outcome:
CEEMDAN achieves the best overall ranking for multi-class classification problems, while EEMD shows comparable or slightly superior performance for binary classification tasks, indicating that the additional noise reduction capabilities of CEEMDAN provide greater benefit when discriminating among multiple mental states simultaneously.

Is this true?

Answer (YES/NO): NO